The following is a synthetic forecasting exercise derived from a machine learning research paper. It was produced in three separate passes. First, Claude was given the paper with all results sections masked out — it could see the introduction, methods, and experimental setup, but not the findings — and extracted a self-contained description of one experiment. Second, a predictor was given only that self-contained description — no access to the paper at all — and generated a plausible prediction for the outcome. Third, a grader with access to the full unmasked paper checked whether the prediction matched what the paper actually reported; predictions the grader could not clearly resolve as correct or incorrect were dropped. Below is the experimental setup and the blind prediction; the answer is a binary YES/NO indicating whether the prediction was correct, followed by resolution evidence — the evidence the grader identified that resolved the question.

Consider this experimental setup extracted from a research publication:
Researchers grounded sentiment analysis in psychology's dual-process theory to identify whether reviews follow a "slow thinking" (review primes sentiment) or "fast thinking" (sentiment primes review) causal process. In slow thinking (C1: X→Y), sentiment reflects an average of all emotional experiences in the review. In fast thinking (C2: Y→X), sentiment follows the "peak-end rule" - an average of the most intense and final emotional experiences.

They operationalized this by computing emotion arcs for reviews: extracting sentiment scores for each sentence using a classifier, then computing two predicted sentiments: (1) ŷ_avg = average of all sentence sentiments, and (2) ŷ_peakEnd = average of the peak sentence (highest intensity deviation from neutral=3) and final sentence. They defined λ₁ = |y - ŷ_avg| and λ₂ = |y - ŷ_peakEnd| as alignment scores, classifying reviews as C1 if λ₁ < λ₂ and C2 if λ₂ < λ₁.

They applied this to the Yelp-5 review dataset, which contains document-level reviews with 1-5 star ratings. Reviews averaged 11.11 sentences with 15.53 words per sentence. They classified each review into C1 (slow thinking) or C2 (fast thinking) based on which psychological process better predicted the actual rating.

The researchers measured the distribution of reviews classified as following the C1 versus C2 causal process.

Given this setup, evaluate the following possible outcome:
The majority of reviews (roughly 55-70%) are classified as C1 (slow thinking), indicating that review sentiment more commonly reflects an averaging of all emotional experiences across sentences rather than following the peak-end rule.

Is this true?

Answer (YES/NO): YES